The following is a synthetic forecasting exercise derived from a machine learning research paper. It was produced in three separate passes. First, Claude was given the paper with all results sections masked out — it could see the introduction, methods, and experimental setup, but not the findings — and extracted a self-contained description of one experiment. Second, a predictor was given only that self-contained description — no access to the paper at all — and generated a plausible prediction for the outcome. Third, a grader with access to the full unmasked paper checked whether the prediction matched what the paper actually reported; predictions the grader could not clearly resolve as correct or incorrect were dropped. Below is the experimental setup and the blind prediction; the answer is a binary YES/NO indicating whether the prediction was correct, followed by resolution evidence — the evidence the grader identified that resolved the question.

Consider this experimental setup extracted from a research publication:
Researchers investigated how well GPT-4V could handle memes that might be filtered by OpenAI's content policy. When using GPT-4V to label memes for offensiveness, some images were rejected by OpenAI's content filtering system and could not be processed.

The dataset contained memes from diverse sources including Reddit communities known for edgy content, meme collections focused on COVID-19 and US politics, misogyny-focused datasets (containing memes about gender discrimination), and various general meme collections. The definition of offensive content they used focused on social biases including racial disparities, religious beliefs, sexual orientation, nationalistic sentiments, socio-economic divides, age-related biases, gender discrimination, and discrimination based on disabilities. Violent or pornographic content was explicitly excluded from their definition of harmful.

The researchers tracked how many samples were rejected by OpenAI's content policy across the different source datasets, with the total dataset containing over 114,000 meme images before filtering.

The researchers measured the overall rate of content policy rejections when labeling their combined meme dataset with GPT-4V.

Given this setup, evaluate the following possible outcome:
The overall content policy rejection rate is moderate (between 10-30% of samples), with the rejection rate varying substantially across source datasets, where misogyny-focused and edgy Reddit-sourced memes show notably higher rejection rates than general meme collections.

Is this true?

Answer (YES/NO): NO